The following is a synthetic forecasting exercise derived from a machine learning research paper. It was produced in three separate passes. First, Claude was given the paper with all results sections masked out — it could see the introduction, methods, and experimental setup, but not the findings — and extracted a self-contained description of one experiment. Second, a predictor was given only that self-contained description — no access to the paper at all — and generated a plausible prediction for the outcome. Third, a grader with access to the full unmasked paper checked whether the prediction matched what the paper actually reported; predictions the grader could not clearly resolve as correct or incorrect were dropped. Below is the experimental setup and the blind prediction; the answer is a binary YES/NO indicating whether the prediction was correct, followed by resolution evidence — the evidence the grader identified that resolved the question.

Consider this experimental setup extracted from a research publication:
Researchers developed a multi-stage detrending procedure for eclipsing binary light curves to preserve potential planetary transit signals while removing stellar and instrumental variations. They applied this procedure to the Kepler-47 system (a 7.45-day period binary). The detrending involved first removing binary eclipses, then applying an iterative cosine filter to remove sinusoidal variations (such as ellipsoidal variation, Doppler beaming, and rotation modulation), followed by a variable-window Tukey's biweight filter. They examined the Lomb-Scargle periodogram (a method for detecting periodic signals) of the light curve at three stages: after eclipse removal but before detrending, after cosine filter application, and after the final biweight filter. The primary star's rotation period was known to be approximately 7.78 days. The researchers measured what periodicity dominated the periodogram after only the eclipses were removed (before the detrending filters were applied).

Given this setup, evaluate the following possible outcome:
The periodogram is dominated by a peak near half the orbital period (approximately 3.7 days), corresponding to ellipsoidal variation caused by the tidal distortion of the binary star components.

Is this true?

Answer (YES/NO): NO